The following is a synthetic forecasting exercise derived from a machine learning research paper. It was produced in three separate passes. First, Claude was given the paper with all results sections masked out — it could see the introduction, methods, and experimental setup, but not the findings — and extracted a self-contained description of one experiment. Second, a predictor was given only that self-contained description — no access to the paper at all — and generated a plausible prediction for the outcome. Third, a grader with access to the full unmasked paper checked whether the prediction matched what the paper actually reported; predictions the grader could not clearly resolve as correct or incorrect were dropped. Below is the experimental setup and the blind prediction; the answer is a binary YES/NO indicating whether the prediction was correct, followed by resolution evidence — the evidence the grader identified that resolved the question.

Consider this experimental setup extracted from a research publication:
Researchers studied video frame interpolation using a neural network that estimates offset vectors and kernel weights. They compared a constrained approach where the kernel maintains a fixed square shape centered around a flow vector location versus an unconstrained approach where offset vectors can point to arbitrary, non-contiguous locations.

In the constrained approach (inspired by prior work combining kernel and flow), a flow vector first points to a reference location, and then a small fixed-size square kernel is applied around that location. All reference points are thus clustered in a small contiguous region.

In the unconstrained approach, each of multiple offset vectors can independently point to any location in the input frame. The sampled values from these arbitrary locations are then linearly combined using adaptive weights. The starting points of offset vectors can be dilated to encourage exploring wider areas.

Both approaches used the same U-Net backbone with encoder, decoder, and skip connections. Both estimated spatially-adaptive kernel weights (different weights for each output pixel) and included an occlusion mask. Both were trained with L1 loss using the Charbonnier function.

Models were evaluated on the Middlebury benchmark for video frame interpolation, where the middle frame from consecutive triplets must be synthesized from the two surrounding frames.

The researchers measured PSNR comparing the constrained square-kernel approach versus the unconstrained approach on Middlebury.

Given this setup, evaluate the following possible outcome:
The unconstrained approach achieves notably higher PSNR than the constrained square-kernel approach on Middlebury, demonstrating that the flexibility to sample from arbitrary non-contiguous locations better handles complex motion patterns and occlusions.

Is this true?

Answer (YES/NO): YES